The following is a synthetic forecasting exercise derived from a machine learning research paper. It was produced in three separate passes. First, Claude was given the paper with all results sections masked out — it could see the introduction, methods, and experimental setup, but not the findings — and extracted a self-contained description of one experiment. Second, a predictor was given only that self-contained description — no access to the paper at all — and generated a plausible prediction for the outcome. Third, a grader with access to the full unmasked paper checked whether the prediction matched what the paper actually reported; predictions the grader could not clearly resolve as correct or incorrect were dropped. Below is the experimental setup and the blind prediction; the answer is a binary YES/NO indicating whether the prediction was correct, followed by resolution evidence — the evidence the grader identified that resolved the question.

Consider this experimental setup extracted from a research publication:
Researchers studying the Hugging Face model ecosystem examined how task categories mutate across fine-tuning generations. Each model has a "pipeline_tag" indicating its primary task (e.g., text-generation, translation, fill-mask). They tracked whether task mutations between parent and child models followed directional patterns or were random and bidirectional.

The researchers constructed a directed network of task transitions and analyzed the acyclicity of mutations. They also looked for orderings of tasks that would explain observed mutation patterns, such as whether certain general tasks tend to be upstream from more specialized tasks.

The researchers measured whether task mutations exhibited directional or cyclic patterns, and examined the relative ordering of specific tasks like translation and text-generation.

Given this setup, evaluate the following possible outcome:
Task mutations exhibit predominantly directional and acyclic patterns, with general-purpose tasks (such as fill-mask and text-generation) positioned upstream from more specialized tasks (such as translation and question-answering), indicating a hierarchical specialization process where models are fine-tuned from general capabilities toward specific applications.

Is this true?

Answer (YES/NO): NO